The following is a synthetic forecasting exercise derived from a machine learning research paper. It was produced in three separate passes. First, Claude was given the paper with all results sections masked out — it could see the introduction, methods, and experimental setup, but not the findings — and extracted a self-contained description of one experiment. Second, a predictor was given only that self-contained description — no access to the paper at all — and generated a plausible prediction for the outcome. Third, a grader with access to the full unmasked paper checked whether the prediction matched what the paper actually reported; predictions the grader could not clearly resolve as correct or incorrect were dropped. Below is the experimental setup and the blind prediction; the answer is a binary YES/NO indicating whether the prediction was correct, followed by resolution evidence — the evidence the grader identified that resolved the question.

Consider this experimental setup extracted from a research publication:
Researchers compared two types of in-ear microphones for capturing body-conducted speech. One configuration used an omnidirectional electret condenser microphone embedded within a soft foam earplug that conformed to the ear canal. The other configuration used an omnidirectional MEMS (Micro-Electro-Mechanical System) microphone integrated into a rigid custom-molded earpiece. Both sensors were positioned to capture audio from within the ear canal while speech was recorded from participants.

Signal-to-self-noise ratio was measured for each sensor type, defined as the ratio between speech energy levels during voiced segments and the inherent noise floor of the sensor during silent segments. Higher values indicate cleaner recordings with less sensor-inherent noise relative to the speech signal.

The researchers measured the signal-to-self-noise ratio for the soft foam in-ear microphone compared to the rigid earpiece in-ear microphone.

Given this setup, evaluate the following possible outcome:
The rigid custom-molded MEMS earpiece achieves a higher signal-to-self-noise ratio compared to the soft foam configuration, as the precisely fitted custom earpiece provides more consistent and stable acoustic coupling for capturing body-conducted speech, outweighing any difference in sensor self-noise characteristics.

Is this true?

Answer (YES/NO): YES